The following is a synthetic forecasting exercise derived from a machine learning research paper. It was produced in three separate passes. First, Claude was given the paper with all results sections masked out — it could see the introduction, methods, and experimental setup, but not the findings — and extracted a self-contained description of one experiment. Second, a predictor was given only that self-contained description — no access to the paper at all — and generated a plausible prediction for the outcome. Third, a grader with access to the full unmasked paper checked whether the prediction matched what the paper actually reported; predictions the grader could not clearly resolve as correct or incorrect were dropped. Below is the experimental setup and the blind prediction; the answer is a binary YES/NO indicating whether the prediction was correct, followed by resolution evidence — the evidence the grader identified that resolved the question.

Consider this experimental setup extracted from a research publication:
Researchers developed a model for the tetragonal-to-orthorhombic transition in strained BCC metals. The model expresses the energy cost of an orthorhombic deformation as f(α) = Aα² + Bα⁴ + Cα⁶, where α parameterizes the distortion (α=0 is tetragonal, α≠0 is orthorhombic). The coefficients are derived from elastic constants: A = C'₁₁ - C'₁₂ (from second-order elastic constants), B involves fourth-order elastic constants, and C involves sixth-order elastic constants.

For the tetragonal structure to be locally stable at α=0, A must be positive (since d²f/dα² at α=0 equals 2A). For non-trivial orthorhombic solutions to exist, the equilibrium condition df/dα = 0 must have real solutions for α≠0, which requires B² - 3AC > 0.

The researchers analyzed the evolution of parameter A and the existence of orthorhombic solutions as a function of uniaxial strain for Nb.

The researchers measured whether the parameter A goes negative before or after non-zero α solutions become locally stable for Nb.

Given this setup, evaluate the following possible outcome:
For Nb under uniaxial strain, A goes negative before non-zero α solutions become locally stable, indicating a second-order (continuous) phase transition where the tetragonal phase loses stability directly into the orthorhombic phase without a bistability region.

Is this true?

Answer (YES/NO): NO